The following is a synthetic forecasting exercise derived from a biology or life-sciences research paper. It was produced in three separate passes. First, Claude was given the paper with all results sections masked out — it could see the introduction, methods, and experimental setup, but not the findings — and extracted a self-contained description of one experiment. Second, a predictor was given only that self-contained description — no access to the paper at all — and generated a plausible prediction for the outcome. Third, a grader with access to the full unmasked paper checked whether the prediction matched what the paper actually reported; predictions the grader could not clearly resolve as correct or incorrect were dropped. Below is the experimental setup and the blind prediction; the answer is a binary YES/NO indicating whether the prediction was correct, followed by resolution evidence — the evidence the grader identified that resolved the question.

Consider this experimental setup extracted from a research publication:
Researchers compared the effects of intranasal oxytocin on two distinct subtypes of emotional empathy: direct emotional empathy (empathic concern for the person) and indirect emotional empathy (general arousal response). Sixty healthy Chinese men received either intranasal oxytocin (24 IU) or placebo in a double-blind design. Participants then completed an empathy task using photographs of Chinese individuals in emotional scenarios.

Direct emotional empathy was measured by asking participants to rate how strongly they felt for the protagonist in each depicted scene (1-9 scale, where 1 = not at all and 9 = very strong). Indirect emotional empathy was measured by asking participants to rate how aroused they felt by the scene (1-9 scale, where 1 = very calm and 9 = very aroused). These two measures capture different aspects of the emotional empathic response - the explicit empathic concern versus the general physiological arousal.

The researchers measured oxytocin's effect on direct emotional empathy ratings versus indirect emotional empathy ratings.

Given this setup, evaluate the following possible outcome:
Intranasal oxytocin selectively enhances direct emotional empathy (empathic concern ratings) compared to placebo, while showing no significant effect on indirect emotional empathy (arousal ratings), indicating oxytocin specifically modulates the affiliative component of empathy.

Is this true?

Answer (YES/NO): YES